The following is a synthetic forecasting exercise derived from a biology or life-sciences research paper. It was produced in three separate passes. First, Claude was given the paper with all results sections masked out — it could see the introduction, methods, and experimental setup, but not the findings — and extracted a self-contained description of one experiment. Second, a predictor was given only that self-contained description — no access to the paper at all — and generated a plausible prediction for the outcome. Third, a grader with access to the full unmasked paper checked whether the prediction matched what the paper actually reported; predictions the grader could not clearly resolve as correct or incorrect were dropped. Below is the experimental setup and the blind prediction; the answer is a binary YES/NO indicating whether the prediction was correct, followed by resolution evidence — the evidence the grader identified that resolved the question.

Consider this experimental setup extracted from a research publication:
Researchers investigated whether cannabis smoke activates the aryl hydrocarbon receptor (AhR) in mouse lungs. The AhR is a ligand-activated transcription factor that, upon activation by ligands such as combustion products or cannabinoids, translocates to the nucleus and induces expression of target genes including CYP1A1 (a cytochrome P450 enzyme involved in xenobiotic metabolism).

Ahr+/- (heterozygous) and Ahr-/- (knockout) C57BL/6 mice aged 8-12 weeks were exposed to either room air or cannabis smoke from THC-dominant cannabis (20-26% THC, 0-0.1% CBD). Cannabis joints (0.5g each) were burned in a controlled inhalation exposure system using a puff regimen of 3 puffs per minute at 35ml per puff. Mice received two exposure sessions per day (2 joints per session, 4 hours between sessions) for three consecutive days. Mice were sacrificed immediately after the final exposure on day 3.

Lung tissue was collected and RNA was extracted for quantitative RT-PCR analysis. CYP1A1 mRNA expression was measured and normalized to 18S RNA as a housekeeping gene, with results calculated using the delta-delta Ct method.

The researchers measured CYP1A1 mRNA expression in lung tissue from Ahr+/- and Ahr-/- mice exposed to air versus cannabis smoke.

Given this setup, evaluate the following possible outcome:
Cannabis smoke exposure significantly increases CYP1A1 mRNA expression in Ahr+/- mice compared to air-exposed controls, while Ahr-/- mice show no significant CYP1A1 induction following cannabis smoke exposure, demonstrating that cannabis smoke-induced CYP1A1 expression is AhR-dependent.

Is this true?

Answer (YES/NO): YES